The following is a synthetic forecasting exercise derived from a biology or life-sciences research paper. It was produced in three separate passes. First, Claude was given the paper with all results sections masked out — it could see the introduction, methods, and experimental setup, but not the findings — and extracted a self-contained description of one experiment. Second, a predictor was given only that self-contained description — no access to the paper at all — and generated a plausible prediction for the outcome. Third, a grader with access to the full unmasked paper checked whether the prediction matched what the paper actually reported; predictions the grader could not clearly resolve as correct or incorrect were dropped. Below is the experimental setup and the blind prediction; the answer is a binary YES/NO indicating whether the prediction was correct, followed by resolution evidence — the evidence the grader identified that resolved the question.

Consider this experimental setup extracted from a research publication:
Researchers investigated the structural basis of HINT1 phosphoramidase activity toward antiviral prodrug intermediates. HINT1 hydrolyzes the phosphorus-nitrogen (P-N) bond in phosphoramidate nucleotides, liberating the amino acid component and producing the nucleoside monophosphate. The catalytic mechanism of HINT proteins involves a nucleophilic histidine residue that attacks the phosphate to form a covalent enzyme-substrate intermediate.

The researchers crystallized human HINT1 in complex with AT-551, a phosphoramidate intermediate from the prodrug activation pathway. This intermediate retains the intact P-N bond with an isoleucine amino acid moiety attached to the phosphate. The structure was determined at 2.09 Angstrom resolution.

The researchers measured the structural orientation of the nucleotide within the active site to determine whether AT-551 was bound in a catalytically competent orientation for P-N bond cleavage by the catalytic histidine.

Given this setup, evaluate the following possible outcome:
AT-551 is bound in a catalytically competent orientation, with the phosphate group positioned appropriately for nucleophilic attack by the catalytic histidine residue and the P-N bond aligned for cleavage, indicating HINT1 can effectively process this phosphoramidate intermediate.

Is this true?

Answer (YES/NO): YES